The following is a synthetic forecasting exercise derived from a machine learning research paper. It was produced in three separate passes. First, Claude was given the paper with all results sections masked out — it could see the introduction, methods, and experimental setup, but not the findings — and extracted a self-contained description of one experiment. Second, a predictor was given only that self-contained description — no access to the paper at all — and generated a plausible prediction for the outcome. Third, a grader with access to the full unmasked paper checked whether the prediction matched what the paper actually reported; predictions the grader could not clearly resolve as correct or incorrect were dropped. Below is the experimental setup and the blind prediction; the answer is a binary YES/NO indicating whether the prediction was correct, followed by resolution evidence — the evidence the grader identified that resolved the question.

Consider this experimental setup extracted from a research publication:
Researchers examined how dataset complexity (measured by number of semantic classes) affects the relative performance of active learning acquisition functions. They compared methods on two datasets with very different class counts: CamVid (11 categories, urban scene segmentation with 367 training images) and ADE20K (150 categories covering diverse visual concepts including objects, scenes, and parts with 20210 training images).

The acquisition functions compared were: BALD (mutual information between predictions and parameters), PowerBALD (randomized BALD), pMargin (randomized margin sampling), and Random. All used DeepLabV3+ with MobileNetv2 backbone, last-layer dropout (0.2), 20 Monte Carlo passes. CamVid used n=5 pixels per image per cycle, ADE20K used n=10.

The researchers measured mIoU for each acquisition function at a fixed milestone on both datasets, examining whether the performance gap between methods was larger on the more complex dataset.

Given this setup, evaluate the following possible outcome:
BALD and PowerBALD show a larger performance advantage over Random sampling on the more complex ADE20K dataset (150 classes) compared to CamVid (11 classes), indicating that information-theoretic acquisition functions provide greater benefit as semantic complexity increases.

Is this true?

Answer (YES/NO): NO